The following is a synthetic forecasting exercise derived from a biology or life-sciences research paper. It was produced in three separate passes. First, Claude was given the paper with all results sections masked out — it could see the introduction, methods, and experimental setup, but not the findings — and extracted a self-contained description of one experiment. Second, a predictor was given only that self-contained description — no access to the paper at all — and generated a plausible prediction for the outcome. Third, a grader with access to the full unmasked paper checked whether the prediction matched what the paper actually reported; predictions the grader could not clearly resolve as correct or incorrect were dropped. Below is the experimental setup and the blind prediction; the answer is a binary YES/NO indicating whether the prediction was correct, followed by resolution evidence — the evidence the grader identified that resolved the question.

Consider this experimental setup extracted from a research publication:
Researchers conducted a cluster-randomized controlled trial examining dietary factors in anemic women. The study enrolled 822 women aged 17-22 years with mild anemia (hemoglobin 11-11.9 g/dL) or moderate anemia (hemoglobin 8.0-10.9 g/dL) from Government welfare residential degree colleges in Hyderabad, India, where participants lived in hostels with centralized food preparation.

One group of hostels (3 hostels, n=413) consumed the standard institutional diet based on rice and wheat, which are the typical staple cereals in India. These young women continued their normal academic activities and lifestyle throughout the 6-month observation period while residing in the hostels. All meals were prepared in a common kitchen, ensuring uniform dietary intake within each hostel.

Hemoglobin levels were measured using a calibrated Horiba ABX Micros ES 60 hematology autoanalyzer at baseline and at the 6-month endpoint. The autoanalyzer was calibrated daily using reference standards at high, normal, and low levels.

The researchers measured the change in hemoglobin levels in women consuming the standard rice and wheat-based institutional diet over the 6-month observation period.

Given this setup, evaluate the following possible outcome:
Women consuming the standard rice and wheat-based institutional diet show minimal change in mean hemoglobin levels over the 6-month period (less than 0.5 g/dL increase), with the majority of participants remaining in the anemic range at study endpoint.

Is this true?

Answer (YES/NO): NO